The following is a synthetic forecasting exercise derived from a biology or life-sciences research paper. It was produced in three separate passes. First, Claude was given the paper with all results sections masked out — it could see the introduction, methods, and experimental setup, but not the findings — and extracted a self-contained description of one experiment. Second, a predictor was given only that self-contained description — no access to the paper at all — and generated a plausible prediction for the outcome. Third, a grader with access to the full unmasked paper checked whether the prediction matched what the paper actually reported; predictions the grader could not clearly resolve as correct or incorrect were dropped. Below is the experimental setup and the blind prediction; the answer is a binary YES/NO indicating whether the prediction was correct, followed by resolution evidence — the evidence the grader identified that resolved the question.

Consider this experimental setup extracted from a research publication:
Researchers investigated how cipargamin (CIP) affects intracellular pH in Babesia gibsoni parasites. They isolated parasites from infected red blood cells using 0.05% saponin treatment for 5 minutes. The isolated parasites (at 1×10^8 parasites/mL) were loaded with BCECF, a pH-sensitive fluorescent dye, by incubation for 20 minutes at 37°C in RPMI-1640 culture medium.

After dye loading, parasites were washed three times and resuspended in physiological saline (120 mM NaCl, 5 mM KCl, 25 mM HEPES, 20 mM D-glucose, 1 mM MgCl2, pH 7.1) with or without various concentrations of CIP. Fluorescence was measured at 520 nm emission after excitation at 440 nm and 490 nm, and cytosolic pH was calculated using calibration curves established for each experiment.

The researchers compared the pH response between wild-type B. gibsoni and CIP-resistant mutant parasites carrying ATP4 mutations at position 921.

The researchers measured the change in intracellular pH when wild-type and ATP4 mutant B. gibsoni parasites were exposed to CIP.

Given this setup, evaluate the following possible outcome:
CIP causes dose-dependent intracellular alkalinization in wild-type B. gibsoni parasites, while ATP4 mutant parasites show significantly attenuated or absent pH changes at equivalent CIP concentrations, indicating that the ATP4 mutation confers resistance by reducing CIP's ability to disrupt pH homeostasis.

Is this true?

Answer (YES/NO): YES